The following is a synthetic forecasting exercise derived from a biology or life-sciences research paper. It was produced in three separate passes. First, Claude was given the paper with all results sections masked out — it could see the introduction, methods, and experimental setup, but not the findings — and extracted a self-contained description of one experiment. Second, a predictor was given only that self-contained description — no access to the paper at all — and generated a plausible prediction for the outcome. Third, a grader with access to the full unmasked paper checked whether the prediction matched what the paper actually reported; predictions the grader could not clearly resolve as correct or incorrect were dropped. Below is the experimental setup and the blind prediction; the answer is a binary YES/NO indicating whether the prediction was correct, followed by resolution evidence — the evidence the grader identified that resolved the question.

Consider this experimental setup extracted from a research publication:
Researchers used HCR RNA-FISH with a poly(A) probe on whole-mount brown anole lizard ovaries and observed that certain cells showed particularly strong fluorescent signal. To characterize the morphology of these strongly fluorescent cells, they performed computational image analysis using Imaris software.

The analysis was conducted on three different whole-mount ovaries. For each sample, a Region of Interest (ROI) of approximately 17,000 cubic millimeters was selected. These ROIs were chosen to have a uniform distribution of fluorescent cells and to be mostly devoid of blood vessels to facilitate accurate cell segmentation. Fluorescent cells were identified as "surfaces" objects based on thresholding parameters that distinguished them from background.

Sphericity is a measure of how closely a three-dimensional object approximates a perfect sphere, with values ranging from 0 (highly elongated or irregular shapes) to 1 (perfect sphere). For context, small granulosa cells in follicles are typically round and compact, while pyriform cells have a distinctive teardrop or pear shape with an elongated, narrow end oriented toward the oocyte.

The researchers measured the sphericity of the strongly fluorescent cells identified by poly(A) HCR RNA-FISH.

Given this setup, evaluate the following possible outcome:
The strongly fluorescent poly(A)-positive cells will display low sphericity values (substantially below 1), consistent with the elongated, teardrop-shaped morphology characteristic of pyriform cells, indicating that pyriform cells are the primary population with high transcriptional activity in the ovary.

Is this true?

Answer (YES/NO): YES